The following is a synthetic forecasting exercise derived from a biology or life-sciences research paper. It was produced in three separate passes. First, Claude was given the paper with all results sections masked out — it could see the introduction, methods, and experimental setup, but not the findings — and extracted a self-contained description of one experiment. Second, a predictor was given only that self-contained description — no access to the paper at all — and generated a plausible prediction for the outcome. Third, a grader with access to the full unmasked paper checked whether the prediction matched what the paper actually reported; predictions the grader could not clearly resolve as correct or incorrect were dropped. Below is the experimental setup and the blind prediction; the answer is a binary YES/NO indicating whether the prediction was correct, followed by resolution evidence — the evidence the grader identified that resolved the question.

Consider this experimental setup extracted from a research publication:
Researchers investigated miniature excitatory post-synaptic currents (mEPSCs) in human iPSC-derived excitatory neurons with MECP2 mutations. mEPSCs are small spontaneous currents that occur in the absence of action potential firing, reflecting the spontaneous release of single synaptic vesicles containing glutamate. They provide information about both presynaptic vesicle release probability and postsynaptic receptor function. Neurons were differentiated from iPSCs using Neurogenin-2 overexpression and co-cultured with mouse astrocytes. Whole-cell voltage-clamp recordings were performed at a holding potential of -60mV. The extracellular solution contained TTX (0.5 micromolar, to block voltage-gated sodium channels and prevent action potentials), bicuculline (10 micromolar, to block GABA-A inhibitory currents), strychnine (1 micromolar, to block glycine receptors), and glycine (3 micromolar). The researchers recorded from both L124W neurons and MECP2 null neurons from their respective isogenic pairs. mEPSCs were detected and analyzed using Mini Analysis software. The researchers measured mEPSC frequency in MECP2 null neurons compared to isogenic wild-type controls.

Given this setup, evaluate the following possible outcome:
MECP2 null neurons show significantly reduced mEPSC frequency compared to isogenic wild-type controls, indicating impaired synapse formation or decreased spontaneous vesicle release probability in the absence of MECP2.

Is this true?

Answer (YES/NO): YES